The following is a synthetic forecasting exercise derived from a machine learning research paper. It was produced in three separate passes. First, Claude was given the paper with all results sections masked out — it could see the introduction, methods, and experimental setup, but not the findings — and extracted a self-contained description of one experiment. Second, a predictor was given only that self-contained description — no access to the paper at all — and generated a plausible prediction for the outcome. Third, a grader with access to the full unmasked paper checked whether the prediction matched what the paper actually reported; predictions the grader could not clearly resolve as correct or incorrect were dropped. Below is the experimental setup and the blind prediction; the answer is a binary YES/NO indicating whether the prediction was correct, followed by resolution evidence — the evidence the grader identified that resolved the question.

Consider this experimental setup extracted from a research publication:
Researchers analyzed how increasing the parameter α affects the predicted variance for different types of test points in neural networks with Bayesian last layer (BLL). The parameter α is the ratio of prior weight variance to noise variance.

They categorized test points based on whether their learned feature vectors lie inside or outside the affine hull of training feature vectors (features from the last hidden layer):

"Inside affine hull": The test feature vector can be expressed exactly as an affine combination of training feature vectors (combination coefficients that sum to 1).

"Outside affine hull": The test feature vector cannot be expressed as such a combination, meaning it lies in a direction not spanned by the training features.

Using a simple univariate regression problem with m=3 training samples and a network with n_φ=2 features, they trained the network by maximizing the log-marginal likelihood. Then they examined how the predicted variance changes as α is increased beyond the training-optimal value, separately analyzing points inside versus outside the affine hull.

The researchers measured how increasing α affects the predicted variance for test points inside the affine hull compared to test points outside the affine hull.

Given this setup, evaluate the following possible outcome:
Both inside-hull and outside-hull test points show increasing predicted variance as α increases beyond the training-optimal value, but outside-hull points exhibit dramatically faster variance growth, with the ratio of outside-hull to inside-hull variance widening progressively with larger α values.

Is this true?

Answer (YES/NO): NO